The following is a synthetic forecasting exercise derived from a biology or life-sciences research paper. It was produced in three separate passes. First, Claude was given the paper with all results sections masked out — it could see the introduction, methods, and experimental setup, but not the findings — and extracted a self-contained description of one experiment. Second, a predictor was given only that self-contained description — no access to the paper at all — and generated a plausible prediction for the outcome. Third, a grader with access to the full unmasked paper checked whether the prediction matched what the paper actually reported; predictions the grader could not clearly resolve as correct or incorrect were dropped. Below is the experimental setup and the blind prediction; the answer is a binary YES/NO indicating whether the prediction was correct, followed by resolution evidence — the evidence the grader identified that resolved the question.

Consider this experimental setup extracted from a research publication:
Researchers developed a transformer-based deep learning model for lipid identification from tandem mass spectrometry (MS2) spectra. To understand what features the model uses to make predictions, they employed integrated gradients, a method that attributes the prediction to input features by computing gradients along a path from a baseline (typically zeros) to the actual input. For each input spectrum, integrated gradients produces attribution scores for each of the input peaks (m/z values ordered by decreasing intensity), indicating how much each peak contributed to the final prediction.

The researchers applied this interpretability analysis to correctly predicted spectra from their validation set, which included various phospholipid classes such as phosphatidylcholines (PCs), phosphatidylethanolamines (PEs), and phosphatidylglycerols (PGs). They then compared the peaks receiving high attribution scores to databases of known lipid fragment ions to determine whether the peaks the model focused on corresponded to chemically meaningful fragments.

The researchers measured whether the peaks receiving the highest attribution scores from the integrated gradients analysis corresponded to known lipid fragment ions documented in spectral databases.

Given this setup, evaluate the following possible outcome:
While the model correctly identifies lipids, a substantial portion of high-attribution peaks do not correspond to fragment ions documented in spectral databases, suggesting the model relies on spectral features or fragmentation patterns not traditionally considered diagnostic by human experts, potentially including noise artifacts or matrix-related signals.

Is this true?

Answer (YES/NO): NO